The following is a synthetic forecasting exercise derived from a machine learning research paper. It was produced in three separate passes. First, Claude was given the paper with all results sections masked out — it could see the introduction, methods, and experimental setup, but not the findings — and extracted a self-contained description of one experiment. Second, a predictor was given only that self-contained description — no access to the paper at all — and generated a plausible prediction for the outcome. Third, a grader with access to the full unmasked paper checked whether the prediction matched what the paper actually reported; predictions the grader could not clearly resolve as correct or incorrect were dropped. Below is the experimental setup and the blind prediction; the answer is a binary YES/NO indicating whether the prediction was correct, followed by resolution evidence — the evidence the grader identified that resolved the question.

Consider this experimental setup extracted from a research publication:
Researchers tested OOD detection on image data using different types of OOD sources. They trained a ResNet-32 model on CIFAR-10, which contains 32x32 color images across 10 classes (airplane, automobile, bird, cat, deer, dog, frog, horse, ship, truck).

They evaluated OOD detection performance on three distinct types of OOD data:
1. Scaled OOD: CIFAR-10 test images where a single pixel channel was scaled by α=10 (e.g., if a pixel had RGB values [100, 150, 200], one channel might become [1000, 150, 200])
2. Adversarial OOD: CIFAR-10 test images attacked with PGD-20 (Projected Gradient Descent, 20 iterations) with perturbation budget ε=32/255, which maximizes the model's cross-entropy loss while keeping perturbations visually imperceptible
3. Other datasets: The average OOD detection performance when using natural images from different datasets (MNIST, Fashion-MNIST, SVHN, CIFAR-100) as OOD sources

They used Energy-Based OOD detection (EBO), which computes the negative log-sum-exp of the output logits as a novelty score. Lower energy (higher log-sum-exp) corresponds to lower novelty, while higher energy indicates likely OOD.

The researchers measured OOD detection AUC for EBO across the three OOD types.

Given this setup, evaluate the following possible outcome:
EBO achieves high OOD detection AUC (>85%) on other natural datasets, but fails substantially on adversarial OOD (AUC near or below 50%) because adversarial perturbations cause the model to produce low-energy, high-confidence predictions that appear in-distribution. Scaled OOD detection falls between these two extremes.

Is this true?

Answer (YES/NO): YES